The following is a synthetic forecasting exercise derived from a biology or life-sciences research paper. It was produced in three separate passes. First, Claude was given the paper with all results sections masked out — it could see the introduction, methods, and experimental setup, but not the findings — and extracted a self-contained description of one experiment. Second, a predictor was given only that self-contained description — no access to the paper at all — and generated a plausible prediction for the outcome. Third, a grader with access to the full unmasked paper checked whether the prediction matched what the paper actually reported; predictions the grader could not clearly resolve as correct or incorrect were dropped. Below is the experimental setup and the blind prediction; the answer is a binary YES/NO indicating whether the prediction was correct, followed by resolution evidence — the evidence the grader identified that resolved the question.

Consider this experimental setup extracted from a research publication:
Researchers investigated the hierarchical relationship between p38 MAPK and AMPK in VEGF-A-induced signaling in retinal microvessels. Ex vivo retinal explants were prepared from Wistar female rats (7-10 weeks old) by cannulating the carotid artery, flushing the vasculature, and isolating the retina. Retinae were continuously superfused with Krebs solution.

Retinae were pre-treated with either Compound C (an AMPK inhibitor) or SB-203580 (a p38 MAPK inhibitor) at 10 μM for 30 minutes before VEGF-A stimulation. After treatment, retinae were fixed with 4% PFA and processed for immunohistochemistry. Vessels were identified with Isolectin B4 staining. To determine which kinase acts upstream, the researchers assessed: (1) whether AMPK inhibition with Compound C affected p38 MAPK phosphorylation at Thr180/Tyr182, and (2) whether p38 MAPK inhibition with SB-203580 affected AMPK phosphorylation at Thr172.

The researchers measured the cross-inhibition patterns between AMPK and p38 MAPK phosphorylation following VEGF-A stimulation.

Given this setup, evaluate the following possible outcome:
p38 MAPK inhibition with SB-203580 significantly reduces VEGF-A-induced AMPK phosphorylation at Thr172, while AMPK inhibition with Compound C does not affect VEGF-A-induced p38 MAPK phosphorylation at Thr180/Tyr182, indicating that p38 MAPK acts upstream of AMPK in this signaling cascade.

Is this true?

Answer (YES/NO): NO